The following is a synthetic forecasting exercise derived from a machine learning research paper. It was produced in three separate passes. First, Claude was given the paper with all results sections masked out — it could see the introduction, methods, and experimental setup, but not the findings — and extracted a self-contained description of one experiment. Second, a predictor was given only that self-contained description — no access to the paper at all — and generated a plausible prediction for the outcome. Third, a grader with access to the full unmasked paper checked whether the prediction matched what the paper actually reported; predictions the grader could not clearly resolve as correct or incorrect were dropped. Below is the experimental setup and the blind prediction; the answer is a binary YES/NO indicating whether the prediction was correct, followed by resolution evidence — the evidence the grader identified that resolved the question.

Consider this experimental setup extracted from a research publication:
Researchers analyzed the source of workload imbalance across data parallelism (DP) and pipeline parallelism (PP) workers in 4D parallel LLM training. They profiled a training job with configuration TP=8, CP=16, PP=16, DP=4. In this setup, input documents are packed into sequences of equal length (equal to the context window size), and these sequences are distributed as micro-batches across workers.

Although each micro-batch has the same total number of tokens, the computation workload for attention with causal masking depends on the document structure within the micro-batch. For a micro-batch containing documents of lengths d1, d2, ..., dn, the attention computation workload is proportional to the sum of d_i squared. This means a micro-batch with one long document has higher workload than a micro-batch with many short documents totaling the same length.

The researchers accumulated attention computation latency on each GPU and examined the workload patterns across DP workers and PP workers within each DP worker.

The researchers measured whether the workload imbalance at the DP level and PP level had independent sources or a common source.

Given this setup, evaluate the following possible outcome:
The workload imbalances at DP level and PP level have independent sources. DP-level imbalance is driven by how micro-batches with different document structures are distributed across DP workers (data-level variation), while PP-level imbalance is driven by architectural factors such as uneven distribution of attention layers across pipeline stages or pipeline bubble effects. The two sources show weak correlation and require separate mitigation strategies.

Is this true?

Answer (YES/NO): NO